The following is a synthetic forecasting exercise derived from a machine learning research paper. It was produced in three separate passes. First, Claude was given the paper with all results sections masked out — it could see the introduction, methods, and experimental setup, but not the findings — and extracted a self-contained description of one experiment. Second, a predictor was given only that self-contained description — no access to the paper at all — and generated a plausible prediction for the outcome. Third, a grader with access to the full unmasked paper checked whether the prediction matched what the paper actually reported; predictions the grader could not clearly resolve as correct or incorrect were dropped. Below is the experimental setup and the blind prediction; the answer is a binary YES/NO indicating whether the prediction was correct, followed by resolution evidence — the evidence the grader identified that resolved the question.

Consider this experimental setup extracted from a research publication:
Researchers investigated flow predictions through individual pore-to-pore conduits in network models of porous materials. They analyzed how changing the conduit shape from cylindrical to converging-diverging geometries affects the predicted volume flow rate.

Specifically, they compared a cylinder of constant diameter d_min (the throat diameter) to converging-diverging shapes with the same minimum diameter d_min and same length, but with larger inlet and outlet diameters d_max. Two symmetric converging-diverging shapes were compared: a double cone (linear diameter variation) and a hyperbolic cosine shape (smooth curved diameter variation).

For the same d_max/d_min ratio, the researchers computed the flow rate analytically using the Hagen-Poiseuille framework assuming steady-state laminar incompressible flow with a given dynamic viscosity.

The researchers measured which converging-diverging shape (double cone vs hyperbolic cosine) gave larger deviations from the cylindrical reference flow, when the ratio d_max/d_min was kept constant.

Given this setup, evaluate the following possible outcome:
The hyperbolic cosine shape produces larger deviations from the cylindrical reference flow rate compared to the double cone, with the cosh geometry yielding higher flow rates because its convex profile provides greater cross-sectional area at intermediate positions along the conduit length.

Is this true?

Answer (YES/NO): NO